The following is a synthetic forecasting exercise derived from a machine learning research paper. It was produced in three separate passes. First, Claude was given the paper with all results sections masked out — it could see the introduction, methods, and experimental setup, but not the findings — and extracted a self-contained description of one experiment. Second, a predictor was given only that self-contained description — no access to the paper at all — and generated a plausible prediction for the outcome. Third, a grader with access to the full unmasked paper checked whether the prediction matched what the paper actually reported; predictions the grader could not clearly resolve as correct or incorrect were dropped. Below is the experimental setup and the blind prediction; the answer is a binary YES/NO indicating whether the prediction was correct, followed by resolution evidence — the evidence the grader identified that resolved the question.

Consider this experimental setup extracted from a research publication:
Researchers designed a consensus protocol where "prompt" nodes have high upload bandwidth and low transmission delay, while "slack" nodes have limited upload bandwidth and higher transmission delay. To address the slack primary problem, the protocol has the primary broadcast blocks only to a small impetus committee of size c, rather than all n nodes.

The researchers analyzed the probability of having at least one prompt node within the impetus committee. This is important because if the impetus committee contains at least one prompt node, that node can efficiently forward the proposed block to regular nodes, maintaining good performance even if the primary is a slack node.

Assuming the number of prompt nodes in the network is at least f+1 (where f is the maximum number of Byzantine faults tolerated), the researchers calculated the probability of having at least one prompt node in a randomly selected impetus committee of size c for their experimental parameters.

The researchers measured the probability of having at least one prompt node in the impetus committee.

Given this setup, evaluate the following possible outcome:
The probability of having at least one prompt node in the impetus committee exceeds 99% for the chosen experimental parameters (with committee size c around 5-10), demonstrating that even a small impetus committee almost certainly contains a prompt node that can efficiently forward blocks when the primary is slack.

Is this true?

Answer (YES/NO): NO